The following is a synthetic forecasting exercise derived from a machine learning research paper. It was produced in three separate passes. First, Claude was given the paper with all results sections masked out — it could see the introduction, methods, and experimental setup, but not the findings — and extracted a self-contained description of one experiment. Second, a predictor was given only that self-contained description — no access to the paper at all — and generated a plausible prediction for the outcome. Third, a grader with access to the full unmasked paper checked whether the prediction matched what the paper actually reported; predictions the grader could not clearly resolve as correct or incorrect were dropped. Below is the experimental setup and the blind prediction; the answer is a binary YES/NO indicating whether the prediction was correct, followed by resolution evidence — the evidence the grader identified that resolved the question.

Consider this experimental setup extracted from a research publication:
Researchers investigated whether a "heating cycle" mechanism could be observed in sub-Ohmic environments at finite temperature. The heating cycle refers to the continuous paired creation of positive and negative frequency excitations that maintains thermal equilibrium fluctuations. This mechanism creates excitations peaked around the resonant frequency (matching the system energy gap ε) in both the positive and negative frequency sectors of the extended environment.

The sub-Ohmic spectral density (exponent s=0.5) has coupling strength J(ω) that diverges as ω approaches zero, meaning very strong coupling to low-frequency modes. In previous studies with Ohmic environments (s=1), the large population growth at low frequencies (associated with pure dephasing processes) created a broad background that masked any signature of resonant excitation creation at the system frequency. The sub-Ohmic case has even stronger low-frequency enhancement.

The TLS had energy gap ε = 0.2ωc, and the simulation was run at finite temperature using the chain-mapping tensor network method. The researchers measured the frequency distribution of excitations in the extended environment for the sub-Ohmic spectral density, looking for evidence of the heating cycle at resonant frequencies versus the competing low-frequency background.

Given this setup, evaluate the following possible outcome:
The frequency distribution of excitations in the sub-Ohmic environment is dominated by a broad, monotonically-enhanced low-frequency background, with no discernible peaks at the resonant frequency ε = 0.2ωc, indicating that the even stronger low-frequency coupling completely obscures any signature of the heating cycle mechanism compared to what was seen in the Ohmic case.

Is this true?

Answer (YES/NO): NO